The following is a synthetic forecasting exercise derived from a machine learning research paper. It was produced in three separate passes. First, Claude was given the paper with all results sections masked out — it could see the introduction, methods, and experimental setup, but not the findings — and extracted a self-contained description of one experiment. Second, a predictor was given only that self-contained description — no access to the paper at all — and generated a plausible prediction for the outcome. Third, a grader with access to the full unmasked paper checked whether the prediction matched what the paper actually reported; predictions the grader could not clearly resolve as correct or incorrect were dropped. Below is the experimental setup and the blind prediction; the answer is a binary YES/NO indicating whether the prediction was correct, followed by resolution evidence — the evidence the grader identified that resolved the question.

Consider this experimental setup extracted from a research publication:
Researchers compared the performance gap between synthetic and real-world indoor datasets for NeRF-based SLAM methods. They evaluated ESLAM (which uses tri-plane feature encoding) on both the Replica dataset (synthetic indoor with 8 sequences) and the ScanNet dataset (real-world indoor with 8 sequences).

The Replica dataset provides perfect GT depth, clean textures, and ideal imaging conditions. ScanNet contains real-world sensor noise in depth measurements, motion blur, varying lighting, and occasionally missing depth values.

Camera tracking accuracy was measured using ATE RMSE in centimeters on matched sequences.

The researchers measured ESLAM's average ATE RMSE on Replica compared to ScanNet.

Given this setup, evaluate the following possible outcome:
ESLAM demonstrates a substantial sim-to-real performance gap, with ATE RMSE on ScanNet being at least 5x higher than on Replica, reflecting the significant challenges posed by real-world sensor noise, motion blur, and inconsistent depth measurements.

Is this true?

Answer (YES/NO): YES